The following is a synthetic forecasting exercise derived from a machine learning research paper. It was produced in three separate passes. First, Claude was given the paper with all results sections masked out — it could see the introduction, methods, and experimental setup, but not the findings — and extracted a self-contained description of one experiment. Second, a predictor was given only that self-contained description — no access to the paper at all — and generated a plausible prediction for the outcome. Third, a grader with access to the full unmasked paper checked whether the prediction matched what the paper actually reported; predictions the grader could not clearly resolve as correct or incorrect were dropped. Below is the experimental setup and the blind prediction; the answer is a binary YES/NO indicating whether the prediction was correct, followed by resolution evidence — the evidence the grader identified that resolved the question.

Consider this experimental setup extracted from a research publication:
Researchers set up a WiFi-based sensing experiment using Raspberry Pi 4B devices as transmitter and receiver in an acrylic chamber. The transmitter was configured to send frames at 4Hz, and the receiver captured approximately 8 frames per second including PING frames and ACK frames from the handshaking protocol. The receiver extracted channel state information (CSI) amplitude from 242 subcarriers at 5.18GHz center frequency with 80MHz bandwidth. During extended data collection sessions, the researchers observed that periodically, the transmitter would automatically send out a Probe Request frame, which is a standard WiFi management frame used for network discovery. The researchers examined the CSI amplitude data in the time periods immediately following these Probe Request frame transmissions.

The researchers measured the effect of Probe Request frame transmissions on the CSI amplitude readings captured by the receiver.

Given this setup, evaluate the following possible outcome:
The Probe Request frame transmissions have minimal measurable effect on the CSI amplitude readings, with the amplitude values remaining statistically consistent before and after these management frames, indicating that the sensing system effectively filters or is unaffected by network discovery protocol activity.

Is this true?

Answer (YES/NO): NO